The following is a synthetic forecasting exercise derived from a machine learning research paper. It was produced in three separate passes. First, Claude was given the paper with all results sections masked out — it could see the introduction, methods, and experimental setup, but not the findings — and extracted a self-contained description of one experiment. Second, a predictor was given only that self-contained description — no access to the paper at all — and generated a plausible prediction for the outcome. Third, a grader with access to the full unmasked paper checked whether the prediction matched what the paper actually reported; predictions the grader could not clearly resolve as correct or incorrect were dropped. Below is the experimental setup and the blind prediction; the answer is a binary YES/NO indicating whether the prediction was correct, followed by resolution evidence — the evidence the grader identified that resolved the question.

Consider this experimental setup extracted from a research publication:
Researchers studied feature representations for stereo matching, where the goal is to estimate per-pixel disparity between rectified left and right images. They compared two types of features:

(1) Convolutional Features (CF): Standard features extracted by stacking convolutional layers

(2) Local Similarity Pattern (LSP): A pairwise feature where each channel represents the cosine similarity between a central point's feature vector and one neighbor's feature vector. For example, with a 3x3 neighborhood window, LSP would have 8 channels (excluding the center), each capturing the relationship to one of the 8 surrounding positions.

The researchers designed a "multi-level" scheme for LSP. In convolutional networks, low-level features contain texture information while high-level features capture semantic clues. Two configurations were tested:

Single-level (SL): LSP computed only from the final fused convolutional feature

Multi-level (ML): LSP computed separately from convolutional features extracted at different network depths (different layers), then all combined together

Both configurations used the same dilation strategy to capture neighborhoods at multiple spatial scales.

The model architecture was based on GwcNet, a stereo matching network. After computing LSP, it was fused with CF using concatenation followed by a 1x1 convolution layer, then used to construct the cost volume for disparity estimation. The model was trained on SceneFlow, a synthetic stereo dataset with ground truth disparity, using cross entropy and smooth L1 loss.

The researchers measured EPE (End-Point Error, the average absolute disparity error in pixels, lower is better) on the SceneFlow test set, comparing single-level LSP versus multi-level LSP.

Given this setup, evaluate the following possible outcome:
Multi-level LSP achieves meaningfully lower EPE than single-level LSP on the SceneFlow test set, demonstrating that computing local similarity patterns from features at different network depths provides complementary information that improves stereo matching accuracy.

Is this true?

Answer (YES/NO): YES